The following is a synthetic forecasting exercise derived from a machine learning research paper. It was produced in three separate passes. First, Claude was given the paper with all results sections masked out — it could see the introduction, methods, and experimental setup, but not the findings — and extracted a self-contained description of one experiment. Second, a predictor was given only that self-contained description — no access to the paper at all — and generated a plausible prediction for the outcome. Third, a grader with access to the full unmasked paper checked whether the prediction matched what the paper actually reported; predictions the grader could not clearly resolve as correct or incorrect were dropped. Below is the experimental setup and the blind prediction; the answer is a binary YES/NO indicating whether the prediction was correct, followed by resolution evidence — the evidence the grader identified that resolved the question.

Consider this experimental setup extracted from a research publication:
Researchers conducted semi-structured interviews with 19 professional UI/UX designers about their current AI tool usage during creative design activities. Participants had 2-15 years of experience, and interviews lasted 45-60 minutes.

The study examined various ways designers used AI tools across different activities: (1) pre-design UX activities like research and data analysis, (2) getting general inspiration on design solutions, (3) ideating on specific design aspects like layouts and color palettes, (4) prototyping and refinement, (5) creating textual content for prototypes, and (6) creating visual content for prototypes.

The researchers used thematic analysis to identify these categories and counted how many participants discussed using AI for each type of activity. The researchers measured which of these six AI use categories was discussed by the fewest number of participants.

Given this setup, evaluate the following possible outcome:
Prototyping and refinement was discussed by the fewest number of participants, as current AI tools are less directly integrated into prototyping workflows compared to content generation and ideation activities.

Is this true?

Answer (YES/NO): NO